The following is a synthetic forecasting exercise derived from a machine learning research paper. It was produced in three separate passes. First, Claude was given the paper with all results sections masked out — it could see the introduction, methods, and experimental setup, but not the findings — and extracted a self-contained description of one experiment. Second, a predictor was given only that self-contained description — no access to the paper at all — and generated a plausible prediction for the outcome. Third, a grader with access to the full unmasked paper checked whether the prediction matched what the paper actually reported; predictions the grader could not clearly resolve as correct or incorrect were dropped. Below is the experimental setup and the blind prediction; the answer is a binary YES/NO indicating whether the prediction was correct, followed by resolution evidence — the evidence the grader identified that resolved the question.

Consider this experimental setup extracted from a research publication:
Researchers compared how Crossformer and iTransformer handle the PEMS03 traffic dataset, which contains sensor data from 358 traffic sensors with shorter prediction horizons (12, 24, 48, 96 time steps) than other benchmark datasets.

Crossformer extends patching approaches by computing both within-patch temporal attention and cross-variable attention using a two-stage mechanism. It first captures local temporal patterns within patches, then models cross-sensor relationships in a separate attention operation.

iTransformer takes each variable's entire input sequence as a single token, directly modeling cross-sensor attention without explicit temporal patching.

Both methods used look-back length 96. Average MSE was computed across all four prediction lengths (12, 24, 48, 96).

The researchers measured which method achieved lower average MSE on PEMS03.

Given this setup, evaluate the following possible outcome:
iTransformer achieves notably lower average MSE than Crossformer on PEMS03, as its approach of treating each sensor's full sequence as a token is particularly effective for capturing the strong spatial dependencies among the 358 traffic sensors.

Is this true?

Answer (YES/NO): YES